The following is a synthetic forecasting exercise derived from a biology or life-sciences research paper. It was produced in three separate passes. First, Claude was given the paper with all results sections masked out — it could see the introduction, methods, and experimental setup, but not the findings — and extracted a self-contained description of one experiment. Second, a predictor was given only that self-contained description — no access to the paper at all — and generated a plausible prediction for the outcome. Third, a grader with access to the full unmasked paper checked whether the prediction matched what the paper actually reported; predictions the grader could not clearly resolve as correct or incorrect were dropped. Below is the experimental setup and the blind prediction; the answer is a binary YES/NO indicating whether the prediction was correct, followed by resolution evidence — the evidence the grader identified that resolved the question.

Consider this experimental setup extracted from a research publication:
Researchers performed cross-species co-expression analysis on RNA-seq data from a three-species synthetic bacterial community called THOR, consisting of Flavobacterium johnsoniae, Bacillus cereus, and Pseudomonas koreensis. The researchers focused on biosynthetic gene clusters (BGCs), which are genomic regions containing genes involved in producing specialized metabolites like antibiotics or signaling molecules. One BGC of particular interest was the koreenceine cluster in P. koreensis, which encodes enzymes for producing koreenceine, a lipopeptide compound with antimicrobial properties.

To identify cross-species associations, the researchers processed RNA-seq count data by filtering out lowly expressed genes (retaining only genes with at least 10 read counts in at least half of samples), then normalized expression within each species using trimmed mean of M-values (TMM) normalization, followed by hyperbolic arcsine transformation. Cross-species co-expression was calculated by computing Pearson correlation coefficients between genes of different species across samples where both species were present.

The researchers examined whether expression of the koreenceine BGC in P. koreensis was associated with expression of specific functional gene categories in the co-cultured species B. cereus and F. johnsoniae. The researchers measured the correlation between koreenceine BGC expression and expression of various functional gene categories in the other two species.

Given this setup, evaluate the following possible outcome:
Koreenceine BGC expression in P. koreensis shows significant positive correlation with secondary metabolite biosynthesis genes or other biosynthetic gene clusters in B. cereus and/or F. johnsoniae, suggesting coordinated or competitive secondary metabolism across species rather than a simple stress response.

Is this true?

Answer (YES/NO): NO